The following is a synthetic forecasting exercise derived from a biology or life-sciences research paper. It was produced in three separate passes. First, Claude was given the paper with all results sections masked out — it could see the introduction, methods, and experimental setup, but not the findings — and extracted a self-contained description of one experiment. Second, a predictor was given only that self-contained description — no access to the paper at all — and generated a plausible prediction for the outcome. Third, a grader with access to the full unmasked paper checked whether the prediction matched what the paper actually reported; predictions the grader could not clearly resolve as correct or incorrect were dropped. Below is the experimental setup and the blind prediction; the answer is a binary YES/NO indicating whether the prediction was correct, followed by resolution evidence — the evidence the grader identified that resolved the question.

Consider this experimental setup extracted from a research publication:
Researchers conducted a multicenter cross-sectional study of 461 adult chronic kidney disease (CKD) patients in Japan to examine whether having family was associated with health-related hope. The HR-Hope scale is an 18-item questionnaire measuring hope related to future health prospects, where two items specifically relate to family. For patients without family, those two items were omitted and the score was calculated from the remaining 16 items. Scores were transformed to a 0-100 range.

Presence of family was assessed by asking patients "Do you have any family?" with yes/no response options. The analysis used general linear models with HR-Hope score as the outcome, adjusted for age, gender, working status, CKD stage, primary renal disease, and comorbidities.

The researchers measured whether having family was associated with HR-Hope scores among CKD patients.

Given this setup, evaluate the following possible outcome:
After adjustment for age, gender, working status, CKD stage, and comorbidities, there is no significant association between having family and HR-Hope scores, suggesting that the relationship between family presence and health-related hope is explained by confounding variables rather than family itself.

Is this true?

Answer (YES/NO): NO